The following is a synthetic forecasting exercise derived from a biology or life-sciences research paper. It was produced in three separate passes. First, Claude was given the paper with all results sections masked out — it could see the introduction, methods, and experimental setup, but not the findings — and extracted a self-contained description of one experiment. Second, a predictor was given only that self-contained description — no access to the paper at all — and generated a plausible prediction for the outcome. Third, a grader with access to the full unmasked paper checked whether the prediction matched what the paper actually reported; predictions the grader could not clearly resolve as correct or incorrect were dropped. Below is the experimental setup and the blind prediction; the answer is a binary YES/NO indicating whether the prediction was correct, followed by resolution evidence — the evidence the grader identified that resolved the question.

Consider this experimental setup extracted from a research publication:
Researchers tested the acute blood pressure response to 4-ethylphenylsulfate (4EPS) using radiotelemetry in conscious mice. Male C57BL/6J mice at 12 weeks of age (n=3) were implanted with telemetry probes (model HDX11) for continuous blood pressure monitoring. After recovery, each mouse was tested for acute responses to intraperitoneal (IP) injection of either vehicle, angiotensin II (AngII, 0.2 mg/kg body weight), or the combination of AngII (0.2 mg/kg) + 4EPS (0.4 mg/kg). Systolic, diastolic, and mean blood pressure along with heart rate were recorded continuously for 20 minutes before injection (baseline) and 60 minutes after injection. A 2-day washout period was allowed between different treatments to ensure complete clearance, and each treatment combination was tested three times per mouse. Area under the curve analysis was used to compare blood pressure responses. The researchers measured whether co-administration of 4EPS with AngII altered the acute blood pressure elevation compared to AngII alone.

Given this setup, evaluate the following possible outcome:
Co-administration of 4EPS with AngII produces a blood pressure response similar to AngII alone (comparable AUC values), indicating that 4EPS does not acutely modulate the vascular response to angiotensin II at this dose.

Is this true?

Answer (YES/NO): NO